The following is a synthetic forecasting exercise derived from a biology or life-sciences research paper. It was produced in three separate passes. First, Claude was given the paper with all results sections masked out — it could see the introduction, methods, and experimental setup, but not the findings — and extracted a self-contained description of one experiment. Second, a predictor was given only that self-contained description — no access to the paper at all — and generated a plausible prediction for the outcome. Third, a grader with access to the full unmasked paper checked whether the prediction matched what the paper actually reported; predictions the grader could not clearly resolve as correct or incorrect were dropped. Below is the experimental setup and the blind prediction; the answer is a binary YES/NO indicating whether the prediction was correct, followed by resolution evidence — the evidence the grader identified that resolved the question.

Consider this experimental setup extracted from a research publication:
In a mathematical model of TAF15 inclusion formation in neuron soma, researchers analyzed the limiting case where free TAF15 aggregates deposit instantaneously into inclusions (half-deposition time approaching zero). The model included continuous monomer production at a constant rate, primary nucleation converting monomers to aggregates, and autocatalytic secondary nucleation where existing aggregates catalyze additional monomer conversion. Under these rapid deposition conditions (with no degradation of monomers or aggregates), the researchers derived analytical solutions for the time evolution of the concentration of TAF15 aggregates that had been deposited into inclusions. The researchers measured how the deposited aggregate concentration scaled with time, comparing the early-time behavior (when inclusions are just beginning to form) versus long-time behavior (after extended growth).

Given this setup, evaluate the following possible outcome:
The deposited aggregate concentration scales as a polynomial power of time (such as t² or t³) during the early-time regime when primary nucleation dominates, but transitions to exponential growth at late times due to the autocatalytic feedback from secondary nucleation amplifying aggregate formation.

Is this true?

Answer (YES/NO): NO